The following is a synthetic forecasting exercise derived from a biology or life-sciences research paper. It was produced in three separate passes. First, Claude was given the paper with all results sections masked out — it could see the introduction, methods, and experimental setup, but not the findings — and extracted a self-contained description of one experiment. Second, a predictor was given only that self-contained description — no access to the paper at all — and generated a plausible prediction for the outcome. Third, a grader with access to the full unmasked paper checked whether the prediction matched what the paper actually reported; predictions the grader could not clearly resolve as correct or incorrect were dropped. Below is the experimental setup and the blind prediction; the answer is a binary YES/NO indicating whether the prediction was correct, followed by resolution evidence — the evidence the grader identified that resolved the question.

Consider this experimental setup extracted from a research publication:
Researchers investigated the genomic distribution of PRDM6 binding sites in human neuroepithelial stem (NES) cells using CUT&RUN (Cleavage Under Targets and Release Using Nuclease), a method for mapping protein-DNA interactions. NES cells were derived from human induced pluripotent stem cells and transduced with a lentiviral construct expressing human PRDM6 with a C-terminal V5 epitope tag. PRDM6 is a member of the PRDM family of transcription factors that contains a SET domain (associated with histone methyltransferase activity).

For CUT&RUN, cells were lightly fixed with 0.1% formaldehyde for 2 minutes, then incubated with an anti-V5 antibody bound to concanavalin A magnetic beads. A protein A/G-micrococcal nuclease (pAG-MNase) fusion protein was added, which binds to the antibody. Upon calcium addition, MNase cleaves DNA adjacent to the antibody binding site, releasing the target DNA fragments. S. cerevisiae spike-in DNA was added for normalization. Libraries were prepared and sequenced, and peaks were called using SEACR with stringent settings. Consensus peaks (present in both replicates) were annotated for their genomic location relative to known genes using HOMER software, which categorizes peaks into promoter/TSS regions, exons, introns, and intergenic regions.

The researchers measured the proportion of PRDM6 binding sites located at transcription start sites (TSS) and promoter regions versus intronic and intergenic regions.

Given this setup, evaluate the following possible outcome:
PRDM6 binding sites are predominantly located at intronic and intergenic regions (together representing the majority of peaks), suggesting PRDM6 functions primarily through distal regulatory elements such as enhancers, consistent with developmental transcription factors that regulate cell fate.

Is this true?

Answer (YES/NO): NO